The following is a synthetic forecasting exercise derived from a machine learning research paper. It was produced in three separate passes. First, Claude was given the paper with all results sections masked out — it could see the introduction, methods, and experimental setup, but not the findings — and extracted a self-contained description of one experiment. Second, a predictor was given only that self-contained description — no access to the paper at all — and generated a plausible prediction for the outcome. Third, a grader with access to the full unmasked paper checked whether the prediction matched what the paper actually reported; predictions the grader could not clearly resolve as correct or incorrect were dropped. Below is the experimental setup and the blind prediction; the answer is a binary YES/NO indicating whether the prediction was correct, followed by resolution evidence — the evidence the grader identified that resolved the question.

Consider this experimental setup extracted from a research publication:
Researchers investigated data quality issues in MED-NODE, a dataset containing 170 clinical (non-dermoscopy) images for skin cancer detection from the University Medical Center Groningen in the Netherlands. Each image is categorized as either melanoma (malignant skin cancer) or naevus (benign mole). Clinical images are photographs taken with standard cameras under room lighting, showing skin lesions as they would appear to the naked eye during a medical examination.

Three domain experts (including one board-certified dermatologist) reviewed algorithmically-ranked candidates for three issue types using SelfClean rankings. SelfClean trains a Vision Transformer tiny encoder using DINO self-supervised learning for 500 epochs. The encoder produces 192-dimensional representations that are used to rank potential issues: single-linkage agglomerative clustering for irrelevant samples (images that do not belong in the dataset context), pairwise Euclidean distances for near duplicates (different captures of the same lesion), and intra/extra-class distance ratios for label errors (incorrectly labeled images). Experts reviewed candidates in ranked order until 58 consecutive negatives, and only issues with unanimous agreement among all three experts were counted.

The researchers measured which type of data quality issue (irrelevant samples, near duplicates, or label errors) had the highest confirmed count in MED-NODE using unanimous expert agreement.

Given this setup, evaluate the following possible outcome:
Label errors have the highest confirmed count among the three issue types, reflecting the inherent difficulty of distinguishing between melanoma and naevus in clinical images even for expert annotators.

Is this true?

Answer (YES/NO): NO